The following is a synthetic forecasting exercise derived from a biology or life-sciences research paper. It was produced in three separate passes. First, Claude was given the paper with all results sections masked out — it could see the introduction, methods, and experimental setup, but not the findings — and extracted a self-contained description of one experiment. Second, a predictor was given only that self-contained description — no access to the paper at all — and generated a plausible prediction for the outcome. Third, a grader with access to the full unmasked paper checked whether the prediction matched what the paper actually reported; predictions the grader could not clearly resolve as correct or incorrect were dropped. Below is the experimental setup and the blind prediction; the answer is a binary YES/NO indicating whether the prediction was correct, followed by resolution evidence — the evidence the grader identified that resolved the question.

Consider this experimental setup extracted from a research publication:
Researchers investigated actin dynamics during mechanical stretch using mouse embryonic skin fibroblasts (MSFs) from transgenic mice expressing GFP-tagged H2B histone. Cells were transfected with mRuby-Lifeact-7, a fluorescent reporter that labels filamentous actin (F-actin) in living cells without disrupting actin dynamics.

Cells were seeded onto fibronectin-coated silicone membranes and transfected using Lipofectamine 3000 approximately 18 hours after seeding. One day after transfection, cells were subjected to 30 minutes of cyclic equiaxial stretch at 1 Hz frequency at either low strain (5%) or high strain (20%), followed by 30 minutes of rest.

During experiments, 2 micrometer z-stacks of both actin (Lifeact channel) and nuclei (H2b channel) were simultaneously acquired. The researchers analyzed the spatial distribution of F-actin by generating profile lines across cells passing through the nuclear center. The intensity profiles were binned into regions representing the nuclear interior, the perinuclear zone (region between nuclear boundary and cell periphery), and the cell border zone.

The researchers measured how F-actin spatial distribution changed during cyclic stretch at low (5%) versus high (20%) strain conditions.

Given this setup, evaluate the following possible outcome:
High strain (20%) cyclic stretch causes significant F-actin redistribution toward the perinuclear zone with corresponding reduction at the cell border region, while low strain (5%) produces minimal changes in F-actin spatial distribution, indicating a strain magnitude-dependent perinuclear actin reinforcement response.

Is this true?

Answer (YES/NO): NO